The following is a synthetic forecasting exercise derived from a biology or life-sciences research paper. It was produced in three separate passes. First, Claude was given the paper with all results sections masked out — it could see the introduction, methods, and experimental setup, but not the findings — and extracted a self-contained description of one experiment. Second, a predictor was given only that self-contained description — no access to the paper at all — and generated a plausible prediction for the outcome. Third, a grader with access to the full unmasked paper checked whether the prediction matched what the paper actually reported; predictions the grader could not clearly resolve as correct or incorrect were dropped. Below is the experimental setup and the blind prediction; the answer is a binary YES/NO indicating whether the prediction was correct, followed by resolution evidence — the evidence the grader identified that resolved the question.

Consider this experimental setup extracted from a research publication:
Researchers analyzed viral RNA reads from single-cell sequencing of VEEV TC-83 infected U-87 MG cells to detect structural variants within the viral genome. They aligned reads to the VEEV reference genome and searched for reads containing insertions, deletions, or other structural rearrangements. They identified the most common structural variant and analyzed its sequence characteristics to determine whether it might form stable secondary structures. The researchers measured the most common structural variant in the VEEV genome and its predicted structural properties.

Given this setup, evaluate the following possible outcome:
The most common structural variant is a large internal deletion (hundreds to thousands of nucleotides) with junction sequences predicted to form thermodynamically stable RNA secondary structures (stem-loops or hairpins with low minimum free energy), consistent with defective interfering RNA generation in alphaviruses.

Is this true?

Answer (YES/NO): NO